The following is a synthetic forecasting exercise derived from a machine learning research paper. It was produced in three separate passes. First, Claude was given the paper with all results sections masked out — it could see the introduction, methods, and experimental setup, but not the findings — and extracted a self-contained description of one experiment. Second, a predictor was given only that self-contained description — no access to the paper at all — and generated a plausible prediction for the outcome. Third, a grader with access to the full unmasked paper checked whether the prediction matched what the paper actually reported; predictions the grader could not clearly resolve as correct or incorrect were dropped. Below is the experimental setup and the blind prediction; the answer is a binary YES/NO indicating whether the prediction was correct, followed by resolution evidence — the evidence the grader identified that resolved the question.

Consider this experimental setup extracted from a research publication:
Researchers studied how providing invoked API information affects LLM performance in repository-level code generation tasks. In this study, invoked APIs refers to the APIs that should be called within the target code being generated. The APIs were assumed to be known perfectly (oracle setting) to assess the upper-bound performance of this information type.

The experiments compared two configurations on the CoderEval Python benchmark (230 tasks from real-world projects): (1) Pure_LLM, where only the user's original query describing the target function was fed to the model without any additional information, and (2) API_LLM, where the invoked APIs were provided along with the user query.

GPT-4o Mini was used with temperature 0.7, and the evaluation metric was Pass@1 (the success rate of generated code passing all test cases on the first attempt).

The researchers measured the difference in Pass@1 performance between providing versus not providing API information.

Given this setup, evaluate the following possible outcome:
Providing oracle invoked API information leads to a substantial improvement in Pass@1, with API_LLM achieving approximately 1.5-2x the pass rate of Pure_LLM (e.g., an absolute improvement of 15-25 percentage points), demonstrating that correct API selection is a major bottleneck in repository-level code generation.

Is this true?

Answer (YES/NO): NO